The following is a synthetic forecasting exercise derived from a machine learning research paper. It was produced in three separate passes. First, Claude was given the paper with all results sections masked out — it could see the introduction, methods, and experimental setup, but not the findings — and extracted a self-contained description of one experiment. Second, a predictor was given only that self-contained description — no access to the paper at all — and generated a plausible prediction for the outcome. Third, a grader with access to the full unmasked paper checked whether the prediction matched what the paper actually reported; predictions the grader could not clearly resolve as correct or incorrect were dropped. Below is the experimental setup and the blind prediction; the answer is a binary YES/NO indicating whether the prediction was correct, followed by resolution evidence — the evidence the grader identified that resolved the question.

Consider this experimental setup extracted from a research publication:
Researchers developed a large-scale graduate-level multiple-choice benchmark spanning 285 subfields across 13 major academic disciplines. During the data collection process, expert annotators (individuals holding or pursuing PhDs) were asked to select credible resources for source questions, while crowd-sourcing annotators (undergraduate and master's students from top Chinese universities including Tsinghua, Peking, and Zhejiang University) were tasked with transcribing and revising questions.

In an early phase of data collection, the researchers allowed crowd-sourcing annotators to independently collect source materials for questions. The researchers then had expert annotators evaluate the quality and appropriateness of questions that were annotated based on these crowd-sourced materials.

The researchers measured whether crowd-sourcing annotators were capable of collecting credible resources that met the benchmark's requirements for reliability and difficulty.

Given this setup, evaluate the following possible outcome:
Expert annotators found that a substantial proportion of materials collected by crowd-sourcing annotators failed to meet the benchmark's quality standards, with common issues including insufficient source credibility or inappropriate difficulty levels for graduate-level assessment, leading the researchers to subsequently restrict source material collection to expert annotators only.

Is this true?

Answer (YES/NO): YES